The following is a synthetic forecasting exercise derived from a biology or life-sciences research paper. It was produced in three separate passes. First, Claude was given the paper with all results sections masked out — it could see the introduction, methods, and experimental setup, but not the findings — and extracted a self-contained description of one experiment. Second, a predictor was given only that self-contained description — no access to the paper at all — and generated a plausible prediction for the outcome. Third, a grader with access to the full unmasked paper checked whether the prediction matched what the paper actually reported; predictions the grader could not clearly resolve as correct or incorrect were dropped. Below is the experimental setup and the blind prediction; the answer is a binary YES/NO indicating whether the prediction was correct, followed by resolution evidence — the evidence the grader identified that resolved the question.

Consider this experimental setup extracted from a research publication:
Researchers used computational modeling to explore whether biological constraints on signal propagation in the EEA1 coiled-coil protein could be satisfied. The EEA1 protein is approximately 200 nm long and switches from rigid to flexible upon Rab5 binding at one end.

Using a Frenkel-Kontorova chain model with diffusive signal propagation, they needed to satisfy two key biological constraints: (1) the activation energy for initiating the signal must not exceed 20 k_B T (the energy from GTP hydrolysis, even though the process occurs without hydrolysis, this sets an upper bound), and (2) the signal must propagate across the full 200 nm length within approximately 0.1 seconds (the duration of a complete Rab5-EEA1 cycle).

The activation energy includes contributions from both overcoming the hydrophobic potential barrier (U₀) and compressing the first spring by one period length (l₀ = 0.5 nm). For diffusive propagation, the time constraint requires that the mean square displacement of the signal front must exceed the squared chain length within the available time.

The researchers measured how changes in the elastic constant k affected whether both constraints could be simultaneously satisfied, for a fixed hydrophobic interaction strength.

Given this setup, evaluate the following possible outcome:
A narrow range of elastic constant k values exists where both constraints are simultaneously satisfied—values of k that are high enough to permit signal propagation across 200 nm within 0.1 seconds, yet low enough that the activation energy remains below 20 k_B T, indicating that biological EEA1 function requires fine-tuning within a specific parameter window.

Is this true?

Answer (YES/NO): NO